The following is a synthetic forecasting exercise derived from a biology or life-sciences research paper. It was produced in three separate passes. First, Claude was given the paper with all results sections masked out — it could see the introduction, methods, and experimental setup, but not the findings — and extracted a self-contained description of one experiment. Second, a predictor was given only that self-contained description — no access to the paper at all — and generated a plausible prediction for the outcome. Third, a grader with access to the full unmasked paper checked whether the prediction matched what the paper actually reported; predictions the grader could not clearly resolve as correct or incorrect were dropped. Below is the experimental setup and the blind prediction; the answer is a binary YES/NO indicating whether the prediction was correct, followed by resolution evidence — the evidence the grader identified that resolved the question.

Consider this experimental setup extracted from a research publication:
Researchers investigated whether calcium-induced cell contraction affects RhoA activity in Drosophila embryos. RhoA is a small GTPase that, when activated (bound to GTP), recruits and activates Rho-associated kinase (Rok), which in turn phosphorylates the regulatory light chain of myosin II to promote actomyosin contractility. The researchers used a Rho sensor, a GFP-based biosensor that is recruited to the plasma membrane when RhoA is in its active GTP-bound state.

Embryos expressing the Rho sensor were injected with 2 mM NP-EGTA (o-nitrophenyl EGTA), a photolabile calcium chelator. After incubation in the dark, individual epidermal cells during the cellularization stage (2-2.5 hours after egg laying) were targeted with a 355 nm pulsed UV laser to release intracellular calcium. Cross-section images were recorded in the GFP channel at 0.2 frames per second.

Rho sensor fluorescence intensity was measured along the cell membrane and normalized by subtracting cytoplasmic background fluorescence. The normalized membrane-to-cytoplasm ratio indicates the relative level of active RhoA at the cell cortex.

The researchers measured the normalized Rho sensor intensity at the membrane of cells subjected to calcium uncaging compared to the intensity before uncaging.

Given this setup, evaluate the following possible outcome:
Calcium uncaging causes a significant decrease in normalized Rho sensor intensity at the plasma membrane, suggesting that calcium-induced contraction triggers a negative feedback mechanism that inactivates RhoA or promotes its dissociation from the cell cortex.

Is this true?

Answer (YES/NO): NO